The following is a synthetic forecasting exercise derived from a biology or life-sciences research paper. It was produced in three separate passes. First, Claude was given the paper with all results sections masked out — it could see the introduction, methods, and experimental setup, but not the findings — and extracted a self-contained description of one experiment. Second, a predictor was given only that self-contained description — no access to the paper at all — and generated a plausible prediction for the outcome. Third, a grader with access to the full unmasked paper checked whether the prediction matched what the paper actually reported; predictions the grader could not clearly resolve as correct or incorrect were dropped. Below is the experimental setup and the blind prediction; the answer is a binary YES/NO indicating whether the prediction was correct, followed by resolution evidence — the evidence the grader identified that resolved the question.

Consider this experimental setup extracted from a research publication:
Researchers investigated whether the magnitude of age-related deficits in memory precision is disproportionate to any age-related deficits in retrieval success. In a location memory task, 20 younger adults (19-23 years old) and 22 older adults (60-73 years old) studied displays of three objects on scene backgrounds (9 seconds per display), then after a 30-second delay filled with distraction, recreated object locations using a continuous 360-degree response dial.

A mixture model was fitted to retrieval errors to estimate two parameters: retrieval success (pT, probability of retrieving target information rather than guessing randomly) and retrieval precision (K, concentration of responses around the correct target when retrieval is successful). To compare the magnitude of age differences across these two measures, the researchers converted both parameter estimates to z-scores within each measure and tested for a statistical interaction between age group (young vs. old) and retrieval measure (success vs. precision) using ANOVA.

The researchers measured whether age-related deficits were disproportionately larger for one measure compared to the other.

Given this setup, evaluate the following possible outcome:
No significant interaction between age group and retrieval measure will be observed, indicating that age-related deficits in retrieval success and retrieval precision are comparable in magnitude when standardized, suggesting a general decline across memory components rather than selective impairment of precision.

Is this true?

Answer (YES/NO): NO